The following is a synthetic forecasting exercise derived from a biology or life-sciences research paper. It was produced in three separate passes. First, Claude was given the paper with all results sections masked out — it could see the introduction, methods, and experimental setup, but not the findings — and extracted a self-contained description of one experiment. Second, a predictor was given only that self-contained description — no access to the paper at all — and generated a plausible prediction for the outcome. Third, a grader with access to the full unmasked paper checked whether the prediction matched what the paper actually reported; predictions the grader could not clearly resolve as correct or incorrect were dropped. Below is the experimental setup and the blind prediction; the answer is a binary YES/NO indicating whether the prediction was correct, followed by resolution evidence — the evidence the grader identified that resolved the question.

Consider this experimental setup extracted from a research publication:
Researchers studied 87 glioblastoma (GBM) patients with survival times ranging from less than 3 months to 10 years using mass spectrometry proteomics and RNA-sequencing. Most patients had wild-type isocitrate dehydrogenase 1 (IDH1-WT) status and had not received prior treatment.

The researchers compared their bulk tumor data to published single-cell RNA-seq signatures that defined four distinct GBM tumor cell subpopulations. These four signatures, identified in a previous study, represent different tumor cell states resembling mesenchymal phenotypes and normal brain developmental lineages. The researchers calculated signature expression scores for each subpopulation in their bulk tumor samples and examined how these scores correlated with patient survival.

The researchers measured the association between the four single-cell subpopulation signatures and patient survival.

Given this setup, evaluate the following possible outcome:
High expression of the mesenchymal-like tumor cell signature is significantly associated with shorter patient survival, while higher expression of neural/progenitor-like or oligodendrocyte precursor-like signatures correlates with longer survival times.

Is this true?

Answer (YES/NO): YES